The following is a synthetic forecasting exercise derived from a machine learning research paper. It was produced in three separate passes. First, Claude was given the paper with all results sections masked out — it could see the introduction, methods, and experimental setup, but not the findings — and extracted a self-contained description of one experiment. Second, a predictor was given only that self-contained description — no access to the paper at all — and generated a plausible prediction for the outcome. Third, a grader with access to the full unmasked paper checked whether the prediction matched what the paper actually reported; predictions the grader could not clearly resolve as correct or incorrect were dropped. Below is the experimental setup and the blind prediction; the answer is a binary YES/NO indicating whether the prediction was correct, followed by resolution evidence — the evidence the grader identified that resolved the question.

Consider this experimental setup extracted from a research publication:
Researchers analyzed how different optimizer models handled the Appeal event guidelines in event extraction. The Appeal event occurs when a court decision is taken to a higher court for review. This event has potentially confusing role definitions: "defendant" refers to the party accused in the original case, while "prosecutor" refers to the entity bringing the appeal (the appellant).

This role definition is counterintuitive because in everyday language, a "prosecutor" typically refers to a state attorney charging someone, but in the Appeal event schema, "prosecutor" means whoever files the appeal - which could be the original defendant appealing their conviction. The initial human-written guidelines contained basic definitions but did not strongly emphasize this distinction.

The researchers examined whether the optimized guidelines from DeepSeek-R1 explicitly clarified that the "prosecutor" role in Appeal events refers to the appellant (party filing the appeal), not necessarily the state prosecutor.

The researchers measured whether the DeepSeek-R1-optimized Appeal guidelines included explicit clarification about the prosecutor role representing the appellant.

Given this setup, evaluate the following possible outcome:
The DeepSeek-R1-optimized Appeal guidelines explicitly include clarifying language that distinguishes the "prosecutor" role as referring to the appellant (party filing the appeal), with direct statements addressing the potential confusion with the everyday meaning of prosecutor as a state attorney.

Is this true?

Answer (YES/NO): NO